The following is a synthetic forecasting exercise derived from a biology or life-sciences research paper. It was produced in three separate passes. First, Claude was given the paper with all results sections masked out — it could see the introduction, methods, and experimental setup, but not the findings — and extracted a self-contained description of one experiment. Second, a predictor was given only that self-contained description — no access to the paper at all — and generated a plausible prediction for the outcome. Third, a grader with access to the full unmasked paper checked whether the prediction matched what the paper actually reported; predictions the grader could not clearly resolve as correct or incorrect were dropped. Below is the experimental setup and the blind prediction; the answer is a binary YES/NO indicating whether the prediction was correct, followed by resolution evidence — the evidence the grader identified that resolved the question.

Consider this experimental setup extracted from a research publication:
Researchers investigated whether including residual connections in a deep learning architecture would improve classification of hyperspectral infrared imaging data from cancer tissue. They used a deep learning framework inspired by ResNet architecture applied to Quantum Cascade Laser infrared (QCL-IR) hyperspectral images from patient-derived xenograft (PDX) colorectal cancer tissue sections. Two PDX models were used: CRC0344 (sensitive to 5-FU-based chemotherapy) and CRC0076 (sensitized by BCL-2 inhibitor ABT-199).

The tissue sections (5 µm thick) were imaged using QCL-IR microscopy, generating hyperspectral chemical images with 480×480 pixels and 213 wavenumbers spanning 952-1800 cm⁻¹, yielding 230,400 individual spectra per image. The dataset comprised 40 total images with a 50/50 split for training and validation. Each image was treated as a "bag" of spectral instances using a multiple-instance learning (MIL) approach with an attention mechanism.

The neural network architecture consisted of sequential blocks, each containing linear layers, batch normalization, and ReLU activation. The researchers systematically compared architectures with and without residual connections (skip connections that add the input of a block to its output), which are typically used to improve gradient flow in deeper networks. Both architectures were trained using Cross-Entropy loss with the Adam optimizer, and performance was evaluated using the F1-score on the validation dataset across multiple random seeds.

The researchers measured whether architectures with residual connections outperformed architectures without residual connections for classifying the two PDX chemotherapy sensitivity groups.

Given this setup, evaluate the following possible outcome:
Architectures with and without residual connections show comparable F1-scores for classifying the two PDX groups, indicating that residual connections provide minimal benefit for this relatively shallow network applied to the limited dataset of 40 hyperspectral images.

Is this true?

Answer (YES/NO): NO